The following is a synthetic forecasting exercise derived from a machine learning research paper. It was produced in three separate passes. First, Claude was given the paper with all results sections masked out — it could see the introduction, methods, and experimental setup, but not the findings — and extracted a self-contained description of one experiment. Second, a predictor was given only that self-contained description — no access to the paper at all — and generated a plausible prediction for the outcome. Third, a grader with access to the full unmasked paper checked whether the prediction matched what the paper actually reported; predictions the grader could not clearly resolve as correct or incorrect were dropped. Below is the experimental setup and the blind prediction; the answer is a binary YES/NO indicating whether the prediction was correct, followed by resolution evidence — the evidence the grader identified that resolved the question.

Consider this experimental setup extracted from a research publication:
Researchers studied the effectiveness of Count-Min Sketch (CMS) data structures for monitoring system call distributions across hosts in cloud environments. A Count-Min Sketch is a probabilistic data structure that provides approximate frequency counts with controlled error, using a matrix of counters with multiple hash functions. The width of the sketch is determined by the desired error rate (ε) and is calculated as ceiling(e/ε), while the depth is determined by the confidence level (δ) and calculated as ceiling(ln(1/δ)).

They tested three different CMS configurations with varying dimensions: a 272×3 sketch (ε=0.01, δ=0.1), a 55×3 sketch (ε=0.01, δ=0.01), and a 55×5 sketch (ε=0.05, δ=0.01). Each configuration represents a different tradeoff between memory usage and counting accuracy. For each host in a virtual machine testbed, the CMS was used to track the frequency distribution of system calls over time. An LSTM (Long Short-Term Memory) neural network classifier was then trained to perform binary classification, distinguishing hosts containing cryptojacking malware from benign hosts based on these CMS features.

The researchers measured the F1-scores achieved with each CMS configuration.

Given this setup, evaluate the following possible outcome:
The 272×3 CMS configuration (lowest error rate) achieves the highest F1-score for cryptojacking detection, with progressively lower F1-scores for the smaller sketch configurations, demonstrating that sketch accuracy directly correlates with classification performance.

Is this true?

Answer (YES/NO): NO